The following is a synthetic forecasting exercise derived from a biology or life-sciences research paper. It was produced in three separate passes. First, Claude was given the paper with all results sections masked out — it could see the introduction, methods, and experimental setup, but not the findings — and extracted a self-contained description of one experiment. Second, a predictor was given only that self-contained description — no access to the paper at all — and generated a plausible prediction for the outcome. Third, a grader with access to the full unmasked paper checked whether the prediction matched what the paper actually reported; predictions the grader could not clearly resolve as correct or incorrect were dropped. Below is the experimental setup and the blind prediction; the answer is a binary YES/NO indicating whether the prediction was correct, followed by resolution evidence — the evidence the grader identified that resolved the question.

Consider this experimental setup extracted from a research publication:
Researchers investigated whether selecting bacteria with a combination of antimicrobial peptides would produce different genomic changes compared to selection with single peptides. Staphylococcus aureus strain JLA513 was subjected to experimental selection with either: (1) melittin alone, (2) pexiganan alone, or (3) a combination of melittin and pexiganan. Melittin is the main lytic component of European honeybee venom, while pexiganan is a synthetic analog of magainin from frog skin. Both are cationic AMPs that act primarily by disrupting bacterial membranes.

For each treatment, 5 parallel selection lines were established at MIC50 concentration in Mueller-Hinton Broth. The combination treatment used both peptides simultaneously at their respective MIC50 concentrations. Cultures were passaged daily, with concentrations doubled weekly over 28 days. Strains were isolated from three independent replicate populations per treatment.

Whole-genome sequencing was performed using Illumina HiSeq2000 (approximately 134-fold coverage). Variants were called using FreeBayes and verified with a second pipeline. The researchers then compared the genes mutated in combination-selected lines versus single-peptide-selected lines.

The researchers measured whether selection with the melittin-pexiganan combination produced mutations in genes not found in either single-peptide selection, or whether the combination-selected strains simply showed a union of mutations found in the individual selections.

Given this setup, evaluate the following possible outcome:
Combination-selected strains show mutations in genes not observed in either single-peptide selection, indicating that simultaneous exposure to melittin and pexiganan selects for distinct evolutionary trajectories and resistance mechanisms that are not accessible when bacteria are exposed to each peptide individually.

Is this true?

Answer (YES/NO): YES